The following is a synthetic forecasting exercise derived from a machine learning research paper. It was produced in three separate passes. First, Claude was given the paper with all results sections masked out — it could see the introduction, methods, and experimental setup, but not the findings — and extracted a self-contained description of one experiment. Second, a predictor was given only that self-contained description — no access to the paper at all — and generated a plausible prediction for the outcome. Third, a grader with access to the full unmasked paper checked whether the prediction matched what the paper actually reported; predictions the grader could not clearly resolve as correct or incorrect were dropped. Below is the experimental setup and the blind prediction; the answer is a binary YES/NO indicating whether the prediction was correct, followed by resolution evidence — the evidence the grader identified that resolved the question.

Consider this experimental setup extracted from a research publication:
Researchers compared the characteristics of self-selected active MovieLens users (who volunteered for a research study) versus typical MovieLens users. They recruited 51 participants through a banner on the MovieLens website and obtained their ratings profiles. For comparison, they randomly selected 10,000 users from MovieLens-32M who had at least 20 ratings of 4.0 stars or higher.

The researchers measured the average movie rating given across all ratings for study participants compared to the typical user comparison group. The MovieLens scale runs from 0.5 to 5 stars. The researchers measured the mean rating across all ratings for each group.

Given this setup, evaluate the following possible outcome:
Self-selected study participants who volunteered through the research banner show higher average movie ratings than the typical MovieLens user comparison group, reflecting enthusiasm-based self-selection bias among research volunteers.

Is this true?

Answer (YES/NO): NO